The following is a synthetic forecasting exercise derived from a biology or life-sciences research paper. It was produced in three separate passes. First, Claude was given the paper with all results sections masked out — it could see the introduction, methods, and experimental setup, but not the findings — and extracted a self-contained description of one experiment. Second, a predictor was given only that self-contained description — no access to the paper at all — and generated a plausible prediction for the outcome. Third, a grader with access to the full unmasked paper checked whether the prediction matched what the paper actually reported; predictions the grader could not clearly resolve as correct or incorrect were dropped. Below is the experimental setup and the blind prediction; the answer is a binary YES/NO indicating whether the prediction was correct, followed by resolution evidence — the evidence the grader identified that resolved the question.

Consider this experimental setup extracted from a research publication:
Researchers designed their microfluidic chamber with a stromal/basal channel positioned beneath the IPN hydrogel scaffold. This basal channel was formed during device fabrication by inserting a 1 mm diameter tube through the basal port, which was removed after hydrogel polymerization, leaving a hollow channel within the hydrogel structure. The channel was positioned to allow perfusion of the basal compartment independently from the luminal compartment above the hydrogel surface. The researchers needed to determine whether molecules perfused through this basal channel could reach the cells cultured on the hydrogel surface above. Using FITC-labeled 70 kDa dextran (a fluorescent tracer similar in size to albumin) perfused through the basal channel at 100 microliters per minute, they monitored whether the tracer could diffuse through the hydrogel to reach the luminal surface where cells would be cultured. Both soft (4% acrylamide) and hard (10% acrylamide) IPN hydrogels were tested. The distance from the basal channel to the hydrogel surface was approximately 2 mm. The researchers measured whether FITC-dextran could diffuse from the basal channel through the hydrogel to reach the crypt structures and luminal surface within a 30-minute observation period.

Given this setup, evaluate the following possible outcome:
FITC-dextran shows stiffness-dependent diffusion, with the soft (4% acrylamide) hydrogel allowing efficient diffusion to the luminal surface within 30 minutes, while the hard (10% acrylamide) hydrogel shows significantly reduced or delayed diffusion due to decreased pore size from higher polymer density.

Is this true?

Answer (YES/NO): YES